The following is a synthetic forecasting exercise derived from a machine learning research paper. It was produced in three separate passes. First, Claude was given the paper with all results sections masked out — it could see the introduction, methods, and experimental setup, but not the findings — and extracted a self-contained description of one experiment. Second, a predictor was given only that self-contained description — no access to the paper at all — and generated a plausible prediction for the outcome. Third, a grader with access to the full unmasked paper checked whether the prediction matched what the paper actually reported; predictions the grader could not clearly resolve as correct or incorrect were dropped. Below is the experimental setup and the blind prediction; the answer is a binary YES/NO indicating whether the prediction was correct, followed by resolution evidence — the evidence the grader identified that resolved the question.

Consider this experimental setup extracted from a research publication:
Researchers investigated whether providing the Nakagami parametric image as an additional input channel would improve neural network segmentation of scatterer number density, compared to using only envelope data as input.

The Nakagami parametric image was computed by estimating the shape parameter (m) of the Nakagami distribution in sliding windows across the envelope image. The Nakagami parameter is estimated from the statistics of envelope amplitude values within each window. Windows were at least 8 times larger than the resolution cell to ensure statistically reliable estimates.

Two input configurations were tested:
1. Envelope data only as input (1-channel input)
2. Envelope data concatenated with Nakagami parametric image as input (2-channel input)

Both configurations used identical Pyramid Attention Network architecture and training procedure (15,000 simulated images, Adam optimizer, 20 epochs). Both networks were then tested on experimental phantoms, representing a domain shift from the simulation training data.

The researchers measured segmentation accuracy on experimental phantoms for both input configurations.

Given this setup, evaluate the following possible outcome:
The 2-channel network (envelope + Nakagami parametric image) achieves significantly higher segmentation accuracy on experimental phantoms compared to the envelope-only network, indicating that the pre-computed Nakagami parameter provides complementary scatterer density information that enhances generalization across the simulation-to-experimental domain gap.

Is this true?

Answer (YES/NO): NO